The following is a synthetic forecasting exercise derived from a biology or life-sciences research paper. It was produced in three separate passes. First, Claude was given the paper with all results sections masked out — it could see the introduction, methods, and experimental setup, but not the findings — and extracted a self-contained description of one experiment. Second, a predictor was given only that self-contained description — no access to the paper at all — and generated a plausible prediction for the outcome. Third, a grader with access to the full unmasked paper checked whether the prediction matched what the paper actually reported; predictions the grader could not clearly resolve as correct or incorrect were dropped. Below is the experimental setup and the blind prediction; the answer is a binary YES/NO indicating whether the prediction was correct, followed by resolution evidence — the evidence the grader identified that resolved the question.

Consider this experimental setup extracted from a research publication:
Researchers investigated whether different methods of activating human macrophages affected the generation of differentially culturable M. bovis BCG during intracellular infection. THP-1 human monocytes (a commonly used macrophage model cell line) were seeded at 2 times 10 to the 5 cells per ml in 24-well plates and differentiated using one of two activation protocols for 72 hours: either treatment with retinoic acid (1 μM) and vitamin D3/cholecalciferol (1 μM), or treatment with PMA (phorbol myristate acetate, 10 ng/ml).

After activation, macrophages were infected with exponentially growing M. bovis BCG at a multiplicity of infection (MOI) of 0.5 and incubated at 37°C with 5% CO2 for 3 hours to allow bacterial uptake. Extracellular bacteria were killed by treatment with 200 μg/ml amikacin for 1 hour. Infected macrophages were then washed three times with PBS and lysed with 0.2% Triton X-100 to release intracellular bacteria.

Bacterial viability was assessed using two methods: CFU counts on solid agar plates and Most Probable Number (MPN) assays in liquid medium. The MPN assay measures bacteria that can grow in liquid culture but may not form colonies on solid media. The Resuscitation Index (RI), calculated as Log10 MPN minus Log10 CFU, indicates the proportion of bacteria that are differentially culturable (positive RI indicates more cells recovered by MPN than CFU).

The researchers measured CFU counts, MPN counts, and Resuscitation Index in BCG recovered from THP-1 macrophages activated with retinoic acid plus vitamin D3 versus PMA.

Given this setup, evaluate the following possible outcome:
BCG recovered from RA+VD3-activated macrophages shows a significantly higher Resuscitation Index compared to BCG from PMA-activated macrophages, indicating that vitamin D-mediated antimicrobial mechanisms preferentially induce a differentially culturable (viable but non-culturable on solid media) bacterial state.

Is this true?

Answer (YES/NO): YES